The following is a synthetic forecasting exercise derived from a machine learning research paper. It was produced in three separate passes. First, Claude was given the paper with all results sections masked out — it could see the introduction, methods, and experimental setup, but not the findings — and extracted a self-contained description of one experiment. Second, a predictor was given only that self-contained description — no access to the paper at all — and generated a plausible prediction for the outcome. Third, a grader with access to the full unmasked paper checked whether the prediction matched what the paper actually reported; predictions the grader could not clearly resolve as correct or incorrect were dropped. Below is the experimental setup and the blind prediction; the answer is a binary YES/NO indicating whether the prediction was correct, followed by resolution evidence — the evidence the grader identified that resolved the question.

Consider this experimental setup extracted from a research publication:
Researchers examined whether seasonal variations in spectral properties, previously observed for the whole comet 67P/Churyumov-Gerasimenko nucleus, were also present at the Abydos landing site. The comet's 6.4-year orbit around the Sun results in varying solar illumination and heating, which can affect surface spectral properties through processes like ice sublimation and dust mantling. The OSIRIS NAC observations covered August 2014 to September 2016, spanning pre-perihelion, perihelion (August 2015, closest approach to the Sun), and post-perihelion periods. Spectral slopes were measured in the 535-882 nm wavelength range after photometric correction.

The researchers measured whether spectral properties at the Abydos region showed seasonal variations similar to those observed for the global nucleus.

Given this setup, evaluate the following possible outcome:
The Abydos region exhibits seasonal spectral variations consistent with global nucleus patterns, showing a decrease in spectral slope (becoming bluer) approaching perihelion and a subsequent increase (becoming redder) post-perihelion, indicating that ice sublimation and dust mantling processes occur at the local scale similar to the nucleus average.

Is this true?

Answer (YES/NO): YES